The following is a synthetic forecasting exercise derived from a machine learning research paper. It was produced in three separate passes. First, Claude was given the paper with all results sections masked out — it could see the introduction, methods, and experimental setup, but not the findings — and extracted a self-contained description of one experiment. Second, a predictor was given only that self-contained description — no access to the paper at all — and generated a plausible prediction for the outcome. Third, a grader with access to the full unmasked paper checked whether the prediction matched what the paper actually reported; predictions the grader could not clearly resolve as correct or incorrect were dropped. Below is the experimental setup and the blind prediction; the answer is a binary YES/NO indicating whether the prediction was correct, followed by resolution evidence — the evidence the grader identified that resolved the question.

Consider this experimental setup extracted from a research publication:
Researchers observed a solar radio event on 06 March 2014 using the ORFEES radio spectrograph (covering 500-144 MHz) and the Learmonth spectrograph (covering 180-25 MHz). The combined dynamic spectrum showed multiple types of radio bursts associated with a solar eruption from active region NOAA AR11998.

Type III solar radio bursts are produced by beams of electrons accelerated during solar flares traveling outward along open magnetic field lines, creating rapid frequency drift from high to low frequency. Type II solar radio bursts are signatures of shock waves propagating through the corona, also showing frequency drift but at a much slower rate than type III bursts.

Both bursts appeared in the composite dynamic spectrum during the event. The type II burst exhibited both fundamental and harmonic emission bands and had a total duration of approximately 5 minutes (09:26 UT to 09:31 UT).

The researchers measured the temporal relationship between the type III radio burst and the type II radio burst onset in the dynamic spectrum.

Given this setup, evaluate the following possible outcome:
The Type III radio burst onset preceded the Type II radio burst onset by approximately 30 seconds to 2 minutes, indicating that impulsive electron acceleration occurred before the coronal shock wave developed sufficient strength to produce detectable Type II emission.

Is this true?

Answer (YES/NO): NO